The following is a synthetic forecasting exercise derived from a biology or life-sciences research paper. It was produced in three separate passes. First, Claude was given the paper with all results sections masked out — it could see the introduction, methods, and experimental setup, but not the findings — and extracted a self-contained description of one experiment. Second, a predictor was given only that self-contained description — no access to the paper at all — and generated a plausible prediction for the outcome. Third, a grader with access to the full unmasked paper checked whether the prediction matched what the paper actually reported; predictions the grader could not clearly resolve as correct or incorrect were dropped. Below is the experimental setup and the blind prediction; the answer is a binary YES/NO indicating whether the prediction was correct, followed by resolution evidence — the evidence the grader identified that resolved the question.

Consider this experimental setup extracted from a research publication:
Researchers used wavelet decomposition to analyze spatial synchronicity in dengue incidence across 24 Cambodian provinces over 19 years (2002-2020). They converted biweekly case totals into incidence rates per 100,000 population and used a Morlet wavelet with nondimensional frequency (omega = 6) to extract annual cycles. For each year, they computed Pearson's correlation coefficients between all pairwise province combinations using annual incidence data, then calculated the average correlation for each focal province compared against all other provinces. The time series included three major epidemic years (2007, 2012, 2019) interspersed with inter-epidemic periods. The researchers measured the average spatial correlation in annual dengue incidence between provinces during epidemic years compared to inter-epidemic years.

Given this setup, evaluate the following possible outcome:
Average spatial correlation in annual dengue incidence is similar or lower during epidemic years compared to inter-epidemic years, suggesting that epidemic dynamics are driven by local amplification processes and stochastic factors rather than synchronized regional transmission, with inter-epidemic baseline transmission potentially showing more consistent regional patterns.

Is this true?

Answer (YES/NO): NO